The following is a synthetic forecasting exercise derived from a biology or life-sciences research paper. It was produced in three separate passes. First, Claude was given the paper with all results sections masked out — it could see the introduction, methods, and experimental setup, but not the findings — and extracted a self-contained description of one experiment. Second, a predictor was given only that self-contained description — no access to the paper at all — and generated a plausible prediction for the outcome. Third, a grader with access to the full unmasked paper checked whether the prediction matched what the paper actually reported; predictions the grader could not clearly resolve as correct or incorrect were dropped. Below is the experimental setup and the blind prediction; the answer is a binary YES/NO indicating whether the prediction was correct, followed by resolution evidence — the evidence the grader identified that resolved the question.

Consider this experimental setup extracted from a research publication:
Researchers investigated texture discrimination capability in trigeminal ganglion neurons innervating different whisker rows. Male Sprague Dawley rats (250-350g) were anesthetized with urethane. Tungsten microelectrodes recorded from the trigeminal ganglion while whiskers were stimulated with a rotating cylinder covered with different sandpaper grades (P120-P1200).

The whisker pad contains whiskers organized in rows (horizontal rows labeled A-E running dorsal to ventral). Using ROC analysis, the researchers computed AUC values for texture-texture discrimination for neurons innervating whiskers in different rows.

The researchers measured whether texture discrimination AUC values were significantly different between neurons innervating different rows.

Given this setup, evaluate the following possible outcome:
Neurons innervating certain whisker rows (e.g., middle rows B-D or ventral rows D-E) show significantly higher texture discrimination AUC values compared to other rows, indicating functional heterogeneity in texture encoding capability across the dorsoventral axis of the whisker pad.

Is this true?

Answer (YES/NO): NO